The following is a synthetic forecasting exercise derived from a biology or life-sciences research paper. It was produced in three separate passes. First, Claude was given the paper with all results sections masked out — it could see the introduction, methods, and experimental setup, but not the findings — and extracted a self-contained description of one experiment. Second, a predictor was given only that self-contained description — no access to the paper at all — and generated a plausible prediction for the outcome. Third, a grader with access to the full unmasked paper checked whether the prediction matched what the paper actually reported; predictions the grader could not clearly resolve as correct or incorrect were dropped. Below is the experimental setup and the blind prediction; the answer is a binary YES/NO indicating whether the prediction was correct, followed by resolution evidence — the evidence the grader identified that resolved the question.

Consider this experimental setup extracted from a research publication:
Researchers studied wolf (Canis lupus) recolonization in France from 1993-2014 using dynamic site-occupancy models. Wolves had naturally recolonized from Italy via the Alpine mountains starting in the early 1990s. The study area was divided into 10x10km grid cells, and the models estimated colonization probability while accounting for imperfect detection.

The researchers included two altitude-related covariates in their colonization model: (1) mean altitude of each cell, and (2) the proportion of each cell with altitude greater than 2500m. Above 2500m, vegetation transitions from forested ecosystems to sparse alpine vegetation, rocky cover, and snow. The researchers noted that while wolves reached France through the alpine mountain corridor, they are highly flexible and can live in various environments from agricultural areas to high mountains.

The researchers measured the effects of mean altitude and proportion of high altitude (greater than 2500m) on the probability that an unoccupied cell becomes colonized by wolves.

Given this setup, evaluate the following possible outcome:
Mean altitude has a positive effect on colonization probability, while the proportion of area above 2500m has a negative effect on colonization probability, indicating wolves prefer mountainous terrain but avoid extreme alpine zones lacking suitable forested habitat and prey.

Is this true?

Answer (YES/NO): YES